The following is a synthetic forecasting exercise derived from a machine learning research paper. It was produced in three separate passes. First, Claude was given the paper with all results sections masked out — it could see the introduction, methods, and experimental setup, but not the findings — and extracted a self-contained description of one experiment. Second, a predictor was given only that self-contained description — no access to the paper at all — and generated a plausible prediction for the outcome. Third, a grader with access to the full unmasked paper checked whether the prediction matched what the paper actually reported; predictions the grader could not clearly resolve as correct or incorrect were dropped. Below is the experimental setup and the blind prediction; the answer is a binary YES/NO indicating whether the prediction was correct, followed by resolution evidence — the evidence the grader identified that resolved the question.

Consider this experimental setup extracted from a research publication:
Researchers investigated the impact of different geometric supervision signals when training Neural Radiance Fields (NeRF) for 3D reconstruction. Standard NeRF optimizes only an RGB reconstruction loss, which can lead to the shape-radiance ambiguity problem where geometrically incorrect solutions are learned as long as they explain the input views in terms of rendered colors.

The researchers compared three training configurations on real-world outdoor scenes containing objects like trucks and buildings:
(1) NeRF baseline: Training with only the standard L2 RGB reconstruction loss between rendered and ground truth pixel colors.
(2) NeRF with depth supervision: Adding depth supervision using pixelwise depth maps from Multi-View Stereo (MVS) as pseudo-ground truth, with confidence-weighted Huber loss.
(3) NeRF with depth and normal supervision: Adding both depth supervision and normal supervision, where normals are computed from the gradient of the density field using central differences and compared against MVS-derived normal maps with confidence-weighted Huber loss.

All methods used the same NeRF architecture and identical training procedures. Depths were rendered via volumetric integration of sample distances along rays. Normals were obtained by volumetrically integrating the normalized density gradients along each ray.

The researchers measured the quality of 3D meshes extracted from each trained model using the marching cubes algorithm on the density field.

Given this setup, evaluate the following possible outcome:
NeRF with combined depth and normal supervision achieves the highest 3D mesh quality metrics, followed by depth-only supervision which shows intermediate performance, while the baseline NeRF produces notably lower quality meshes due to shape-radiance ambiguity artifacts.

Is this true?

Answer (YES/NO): YES